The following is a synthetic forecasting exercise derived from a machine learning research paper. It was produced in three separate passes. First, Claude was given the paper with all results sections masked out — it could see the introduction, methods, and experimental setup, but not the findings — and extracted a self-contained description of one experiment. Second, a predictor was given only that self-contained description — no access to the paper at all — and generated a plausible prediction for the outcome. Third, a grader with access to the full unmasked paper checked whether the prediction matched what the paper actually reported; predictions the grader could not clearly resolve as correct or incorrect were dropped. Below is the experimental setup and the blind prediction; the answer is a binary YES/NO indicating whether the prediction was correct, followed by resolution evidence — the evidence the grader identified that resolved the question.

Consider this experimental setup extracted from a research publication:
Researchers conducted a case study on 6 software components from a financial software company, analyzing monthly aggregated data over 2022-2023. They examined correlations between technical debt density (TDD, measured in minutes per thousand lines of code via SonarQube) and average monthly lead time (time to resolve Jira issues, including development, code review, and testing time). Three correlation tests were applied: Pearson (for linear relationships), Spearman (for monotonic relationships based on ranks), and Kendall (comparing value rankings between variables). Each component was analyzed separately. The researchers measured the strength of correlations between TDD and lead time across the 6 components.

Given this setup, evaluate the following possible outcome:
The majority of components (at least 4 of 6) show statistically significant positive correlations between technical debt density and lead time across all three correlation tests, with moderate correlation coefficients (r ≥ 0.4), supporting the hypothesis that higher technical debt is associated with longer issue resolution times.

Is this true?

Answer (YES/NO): NO